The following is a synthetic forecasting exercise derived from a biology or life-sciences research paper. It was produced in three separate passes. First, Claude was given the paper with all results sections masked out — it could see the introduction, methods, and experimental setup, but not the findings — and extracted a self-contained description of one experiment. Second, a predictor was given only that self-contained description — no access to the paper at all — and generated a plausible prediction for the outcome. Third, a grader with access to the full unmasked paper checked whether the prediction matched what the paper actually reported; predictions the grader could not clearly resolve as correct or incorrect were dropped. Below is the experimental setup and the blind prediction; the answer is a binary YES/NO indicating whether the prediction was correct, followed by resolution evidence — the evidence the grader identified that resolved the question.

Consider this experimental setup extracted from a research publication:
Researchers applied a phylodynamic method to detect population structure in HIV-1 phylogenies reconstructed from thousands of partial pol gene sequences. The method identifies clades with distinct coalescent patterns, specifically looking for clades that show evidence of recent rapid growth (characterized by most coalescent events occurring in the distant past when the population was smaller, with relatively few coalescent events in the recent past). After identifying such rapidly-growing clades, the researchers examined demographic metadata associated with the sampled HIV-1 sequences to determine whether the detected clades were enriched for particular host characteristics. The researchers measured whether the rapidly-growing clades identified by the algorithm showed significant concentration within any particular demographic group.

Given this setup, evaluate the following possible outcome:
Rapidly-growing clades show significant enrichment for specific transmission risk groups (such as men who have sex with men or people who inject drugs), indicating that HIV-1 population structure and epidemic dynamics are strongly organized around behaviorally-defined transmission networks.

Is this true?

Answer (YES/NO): YES